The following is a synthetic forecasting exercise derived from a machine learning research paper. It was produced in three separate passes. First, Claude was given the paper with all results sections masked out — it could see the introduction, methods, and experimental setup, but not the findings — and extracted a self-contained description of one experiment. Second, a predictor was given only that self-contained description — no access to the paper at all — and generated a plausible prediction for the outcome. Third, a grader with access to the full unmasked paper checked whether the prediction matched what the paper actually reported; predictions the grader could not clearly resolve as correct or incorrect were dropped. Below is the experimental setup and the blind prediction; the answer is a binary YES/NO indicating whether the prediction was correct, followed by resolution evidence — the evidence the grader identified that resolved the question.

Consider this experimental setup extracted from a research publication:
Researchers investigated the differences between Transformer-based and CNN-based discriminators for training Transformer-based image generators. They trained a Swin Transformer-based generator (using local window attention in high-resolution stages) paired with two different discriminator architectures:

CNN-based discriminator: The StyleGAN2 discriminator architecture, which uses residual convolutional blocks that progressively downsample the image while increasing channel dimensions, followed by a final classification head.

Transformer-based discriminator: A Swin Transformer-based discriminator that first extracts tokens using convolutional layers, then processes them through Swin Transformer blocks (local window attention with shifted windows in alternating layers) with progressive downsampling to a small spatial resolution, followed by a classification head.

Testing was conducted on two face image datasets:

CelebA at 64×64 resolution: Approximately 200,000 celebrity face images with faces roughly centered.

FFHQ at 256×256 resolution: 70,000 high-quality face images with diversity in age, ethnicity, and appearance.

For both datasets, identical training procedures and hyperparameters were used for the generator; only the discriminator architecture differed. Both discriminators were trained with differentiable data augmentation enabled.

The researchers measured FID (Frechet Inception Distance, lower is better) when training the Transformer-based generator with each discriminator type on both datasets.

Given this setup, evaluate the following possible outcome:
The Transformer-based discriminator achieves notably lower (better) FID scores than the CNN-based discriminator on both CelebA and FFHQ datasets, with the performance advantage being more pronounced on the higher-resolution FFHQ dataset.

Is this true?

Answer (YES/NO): NO